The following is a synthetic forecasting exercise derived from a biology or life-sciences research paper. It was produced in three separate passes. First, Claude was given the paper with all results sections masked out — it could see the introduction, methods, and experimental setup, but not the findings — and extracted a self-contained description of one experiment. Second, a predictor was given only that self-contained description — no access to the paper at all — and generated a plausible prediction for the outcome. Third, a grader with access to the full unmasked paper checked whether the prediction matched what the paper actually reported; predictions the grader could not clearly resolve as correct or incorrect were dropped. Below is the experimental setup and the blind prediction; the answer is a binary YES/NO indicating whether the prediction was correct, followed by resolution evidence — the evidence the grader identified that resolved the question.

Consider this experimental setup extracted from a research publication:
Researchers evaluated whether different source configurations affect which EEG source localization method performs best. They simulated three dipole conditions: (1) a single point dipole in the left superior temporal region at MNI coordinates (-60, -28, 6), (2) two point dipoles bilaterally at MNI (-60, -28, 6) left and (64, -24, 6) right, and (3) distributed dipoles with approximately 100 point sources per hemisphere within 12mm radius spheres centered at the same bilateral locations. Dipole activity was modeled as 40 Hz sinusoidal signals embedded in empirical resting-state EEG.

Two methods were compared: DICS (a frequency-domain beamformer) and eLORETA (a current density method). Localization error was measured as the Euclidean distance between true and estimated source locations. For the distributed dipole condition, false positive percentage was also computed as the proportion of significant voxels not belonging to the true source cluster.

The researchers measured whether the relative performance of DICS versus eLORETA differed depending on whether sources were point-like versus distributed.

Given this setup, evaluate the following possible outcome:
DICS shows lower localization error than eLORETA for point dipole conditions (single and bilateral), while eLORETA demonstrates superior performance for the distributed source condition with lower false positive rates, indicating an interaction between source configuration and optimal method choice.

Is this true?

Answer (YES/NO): NO